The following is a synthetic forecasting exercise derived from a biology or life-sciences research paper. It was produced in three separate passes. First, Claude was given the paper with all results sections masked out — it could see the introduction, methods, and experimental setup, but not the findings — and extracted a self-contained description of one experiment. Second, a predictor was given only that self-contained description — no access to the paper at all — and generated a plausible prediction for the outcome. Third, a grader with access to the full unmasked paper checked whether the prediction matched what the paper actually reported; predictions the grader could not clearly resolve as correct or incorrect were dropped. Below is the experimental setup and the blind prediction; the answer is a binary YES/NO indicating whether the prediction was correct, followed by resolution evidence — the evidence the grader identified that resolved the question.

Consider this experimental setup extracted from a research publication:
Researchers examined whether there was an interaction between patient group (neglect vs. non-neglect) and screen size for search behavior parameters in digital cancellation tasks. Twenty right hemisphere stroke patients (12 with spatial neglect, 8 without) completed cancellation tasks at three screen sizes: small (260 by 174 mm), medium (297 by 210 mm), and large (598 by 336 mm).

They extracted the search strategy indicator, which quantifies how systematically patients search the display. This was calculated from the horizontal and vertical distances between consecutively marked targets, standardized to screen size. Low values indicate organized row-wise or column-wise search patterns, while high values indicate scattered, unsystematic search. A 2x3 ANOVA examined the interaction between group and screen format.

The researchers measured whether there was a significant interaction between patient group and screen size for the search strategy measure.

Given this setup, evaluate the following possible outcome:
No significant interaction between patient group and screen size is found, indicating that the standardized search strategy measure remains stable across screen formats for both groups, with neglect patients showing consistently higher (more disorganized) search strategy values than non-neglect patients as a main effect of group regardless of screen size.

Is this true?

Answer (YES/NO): NO